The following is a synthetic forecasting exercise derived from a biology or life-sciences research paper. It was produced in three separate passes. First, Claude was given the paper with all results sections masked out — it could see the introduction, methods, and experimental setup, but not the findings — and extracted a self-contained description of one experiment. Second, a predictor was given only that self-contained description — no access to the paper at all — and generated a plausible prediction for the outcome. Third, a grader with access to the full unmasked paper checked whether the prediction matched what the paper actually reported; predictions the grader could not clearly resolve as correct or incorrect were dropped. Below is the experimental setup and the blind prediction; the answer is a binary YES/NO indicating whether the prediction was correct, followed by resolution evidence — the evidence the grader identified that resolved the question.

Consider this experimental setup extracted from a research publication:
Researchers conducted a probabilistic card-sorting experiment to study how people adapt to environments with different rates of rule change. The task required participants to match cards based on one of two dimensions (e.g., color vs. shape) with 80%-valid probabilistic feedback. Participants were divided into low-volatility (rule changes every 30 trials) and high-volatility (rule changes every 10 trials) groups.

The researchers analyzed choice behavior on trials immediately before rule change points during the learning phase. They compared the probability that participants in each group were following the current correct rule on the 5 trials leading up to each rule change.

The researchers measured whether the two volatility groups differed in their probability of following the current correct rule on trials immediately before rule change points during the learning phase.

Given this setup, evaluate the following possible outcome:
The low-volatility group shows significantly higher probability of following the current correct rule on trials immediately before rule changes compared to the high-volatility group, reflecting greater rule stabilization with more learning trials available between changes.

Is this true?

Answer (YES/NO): NO